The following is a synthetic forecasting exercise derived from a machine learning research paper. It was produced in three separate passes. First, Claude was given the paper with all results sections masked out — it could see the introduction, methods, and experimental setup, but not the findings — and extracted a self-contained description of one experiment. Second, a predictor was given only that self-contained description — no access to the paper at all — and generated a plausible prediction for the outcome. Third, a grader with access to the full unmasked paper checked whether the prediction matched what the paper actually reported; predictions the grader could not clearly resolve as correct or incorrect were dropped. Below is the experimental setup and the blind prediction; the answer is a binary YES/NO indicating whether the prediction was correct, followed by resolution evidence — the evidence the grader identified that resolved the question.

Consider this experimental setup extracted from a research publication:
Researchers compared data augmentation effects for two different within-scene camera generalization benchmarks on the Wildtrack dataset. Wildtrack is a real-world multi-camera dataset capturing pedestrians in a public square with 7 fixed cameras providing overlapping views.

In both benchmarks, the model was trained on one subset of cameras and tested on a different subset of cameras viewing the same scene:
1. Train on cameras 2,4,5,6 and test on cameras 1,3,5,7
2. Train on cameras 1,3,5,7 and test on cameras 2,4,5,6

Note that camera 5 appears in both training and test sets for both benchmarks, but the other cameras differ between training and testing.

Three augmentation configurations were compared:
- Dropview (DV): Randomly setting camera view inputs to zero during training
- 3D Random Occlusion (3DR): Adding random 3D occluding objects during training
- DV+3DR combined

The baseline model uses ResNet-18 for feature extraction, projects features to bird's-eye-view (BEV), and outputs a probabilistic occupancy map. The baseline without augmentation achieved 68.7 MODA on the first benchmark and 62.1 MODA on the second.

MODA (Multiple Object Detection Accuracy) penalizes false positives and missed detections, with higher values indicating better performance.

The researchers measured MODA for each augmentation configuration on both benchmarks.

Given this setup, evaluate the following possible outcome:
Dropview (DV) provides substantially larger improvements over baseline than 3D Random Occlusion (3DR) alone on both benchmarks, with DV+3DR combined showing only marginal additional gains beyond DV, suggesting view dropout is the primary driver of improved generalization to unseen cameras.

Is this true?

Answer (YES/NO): NO